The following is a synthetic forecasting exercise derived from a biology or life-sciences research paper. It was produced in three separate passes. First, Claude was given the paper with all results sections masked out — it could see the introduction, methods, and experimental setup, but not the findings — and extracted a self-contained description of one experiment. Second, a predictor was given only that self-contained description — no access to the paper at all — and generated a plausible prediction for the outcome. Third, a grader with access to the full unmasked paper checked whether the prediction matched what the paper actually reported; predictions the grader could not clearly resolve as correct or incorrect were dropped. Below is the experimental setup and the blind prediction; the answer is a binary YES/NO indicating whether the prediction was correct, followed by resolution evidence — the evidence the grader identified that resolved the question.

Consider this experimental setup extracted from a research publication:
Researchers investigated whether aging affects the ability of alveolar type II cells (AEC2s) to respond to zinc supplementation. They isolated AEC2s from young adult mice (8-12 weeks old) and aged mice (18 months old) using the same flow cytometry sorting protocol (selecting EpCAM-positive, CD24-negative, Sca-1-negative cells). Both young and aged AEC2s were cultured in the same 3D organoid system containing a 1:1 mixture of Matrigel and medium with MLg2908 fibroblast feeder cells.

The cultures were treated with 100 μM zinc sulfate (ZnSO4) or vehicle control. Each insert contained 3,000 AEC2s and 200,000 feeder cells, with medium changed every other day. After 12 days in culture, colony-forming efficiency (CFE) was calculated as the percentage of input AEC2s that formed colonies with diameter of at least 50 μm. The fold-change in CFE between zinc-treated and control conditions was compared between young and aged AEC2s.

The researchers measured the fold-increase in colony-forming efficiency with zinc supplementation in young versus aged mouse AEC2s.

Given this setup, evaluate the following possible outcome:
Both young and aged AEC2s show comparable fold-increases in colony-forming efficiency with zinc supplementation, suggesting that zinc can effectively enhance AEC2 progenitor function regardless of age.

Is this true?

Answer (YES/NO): NO